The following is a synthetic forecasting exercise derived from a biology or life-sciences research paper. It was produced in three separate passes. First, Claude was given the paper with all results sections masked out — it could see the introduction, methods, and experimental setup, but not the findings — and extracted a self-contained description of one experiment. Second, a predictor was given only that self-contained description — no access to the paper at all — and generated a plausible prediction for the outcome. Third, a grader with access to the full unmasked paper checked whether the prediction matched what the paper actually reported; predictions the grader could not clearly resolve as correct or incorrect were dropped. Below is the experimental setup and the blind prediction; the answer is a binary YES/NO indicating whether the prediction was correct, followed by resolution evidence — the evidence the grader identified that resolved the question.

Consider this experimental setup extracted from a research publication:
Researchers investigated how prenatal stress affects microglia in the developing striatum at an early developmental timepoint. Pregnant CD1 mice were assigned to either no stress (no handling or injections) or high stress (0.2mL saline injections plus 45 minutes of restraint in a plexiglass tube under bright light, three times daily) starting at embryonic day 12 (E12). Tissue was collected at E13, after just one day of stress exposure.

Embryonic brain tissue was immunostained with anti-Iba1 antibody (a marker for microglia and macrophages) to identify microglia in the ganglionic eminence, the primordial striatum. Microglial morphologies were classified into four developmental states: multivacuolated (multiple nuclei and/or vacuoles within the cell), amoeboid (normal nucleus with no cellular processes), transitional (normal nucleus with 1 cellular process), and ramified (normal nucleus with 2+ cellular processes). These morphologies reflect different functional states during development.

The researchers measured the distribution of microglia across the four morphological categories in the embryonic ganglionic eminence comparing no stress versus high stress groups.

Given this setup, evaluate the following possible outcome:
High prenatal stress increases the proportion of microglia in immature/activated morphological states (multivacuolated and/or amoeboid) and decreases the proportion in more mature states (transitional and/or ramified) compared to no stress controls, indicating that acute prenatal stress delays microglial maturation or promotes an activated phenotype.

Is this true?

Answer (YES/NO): NO